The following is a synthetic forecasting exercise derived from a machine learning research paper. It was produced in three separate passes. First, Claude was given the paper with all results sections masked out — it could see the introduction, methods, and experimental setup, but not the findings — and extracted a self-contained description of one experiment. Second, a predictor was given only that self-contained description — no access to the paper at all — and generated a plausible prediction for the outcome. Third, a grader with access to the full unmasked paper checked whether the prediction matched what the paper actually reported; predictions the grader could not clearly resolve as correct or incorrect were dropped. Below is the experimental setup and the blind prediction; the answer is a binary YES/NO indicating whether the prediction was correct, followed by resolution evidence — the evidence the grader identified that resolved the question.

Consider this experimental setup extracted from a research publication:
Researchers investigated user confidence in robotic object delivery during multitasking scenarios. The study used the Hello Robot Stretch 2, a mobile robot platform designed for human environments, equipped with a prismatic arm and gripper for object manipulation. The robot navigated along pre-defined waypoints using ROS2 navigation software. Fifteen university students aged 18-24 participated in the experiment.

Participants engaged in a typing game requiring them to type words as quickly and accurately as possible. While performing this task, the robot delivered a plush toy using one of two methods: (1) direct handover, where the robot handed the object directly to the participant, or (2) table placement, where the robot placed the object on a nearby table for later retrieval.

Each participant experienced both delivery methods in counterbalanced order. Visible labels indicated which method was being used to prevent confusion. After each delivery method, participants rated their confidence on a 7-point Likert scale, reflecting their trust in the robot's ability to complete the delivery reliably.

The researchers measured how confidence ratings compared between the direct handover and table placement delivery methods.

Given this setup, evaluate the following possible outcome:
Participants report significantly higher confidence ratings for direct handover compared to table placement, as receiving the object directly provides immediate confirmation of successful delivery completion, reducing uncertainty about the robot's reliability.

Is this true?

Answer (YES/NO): NO